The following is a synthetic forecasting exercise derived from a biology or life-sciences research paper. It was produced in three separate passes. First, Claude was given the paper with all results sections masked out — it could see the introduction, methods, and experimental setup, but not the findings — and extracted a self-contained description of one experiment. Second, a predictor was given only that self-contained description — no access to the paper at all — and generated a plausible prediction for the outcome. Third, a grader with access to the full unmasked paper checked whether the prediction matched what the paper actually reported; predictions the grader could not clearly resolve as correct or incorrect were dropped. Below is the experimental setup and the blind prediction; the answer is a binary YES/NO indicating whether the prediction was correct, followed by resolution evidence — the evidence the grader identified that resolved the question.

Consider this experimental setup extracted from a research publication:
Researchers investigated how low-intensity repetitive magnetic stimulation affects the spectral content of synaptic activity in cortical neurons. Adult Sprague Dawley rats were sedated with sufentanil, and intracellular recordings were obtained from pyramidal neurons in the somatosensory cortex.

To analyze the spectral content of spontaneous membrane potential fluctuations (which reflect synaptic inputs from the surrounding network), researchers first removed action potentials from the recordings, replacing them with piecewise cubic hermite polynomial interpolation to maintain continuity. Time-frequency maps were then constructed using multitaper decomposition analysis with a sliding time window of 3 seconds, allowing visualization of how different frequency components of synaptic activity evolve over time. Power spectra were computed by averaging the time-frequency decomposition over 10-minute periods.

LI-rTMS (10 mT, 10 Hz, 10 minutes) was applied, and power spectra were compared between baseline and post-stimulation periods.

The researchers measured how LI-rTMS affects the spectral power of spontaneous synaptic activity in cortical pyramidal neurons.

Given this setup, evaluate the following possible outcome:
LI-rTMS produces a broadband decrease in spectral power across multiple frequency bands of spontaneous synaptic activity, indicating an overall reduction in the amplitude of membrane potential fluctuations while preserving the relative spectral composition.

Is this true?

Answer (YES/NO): NO